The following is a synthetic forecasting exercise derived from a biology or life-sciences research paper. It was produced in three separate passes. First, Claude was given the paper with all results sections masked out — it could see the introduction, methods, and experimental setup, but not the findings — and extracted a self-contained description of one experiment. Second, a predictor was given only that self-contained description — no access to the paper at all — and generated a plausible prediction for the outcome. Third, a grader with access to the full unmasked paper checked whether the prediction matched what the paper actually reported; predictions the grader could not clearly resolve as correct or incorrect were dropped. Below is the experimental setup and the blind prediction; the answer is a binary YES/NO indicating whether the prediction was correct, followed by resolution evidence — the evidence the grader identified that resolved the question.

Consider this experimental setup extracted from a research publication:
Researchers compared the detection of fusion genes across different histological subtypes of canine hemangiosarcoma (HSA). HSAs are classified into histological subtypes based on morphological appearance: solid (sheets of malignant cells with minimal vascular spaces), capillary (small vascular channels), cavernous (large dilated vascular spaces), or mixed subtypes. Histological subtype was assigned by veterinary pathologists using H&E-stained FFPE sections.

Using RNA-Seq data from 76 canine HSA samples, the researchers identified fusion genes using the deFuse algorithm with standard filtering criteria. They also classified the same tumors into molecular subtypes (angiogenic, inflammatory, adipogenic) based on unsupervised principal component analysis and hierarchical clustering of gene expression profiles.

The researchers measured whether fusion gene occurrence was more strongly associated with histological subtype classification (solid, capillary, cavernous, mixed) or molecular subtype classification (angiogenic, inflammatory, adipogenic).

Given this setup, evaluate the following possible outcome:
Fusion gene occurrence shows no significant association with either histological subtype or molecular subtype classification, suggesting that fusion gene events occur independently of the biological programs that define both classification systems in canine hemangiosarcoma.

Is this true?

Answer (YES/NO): NO